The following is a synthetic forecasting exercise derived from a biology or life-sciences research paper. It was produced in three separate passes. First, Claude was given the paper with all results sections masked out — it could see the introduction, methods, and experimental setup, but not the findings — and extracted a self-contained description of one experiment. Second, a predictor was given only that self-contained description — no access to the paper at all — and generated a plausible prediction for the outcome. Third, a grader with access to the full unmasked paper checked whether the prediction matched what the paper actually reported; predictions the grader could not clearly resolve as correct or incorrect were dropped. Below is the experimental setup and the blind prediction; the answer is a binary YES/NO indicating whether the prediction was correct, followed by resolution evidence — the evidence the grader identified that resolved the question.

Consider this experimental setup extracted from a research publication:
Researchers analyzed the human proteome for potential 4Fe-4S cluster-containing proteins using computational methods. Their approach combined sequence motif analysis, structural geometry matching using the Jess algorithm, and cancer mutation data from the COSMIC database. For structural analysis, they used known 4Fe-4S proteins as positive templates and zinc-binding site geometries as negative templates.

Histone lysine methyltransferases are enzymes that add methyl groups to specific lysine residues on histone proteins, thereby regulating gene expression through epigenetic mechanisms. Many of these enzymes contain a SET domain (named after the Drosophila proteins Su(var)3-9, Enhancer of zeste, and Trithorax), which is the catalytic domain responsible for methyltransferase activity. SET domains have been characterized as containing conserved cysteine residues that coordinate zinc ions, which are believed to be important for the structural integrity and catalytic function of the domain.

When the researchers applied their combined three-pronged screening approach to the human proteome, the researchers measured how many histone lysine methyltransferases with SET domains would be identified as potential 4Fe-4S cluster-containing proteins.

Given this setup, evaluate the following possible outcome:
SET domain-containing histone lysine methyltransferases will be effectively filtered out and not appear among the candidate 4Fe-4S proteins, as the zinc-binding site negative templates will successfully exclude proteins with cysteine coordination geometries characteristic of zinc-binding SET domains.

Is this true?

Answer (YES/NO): NO